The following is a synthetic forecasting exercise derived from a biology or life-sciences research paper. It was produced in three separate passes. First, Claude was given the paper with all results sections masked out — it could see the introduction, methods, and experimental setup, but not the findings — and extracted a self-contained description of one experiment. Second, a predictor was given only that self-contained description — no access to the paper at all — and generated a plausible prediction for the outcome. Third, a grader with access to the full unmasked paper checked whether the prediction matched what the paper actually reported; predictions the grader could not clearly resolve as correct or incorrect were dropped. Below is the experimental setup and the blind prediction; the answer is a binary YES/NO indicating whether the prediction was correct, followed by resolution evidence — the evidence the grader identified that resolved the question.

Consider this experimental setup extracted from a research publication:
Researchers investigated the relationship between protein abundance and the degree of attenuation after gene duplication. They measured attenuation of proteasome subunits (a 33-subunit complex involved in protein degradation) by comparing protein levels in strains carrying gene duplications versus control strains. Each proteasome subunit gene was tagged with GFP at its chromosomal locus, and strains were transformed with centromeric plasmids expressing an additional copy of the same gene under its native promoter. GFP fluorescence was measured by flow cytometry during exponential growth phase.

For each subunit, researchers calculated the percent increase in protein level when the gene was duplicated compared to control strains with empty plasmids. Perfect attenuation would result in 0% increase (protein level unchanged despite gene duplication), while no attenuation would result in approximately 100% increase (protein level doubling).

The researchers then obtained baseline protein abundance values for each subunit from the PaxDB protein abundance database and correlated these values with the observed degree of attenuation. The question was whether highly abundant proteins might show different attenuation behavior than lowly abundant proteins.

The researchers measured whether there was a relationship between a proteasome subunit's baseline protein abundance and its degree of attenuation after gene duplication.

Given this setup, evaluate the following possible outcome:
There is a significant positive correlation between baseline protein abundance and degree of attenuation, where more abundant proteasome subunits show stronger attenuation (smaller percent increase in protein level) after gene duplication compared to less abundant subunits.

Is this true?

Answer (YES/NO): YES